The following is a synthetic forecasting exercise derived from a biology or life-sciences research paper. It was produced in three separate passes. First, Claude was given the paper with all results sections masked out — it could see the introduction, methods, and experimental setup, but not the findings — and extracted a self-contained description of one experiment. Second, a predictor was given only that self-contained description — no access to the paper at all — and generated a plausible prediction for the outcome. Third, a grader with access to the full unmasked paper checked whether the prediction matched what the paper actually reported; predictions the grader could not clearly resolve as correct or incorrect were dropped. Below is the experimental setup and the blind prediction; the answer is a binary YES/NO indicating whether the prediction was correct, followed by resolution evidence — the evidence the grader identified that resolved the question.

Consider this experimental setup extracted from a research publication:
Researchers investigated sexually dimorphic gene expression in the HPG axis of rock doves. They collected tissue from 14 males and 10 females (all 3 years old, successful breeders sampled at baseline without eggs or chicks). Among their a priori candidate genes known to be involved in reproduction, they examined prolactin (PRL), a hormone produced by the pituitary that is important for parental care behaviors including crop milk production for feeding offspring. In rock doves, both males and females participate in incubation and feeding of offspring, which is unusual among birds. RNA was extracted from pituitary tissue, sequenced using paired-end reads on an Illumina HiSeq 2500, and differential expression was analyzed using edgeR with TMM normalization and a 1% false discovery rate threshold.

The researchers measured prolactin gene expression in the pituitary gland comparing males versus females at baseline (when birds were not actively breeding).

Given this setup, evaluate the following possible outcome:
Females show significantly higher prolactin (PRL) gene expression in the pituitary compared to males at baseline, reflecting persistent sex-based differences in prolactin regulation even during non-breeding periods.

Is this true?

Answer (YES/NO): YES